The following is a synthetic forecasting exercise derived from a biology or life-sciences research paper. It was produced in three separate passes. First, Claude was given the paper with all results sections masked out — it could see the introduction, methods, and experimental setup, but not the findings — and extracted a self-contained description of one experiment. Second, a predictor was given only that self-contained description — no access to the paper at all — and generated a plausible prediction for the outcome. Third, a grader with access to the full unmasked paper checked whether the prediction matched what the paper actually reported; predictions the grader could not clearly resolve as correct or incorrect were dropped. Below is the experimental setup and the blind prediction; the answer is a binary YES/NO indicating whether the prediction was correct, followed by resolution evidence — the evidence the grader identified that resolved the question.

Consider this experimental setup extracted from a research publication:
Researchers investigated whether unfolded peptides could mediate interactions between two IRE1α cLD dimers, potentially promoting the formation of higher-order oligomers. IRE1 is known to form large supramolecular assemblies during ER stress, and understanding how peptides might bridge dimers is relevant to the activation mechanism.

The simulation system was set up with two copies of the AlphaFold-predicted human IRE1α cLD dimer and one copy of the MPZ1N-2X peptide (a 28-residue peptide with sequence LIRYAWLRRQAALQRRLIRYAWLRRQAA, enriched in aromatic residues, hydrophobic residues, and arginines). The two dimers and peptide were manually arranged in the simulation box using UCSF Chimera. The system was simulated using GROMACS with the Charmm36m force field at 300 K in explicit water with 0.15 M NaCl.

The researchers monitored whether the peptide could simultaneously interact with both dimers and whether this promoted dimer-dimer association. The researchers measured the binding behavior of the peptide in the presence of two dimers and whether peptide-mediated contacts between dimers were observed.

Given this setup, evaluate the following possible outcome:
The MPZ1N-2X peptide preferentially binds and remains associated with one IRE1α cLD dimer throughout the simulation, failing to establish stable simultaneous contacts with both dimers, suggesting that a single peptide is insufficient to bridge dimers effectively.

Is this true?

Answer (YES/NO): NO